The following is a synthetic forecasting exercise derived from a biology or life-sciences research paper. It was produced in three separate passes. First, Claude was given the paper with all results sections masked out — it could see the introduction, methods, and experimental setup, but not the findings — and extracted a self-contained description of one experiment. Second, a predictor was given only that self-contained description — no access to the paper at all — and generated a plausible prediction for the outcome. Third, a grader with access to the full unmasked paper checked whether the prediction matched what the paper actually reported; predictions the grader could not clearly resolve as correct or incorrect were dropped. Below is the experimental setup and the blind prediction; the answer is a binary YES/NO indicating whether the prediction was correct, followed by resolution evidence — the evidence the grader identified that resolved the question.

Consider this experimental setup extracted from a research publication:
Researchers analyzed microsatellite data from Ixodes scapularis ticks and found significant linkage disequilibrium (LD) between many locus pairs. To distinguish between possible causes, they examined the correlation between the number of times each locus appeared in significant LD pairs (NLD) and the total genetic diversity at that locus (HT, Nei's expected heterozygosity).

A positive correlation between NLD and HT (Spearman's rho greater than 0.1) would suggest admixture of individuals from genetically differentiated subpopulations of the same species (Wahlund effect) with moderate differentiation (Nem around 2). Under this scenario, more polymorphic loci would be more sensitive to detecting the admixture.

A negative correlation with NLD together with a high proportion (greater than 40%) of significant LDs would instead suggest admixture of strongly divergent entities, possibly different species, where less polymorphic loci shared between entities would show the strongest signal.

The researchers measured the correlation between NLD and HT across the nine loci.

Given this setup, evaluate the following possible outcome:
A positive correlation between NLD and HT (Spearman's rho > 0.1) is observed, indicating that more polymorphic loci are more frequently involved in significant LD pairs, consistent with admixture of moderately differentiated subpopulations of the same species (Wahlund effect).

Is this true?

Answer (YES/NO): YES